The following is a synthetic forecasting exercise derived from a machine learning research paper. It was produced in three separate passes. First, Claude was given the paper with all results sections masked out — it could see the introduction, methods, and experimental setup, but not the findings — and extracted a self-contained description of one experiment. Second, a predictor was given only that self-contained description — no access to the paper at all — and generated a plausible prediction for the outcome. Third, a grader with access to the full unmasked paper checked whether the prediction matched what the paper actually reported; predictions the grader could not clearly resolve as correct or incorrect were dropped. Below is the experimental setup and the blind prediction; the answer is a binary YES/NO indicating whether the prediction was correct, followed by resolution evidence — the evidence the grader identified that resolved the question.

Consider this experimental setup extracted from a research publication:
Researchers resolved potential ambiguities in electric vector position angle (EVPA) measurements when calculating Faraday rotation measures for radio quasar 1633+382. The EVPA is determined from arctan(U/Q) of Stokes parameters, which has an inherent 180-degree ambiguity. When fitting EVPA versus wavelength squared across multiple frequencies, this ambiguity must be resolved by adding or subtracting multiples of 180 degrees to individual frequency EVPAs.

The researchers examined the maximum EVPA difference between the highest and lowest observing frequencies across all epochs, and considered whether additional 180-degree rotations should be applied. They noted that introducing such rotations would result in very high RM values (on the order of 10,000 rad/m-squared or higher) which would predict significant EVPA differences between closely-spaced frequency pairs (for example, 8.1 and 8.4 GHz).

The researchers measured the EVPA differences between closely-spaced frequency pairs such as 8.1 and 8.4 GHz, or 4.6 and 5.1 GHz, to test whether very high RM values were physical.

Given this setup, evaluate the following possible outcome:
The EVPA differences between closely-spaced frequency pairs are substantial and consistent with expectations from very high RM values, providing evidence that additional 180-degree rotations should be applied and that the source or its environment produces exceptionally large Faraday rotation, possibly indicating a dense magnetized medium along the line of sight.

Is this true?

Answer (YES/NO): NO